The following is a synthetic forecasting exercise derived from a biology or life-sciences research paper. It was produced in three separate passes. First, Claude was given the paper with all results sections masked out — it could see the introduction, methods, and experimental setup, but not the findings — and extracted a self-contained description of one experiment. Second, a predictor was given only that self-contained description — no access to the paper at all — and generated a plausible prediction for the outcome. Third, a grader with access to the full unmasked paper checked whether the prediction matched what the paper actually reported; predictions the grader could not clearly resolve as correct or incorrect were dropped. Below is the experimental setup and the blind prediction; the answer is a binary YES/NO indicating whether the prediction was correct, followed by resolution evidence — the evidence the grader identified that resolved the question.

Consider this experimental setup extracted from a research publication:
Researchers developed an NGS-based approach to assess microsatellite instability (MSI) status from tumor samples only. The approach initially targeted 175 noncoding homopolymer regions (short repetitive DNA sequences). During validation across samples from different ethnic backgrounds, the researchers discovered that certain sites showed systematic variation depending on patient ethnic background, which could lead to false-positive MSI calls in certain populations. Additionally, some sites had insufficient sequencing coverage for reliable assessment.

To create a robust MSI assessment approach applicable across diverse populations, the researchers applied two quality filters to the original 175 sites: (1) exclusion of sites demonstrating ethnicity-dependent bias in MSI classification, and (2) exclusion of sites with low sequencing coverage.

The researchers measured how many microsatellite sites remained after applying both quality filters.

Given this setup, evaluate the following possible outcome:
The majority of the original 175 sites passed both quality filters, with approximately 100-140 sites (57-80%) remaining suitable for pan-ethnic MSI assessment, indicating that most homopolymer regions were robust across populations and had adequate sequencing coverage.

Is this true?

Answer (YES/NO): YES